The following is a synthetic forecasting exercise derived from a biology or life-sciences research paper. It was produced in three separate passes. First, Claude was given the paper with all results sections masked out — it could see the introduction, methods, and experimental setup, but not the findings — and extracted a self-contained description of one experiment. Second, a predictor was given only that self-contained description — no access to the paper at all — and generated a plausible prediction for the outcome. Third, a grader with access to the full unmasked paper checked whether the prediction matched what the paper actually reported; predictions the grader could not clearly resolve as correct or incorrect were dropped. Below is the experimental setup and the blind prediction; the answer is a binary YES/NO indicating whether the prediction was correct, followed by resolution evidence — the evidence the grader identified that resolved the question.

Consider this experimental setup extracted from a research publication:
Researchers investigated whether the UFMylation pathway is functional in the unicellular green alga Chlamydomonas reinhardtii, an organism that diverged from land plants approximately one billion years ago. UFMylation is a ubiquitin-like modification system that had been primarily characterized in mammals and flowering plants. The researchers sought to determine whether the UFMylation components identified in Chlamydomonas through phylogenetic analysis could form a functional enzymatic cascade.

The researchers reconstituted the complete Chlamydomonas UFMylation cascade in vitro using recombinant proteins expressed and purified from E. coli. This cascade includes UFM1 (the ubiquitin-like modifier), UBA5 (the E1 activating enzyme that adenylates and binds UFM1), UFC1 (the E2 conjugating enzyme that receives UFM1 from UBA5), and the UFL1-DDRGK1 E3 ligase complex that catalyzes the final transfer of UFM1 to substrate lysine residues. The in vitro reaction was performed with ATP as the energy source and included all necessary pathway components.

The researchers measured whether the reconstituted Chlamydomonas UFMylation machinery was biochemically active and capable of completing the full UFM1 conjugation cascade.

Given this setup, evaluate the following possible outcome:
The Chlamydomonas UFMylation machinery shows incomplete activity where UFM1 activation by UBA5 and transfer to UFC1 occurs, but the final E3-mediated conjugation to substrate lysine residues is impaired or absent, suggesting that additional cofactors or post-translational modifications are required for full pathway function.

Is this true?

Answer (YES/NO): NO